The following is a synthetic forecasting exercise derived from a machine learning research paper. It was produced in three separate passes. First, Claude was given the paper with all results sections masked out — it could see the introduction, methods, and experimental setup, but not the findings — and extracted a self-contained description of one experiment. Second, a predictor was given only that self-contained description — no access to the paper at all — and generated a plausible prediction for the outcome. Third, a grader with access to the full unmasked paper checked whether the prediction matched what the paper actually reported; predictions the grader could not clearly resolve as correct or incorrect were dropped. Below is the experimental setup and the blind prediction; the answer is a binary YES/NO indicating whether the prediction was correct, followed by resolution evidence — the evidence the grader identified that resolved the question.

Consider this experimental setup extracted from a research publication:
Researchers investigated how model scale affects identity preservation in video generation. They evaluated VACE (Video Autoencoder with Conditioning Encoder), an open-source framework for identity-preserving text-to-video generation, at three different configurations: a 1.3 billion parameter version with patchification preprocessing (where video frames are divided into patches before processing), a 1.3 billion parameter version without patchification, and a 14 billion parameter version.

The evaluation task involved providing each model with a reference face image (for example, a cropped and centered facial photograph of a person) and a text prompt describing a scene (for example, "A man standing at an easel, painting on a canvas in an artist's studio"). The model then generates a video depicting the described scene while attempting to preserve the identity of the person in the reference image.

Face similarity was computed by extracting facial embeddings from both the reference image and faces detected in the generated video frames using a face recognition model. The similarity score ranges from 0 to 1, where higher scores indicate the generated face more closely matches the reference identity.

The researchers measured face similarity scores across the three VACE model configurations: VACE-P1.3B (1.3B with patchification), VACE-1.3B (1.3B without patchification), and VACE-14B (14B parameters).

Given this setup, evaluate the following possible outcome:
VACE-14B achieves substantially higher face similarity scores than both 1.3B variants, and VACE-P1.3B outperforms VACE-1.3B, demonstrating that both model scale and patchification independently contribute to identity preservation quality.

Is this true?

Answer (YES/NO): NO